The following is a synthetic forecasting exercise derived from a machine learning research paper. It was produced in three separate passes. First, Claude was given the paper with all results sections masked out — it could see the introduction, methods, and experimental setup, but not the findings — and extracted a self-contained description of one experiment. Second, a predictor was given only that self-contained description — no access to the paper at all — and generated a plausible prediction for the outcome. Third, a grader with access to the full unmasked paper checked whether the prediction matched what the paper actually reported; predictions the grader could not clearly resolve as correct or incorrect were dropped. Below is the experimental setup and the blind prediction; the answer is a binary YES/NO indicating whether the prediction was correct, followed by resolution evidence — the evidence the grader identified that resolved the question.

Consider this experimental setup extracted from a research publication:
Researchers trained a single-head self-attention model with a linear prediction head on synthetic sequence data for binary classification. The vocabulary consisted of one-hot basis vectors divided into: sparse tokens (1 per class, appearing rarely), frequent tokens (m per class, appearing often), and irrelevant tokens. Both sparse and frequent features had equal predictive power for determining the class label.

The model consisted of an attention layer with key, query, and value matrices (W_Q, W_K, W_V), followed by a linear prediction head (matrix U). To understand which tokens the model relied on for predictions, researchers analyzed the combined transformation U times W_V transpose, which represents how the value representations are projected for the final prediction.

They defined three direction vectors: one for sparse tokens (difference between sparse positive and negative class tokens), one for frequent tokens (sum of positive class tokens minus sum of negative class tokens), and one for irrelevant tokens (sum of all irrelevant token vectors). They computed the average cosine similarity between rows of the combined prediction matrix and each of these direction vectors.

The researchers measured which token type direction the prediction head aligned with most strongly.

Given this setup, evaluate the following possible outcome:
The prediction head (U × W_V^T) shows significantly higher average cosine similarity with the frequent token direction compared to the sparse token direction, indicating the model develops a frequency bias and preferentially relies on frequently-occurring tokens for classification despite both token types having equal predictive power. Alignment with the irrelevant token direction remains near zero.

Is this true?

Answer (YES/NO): NO